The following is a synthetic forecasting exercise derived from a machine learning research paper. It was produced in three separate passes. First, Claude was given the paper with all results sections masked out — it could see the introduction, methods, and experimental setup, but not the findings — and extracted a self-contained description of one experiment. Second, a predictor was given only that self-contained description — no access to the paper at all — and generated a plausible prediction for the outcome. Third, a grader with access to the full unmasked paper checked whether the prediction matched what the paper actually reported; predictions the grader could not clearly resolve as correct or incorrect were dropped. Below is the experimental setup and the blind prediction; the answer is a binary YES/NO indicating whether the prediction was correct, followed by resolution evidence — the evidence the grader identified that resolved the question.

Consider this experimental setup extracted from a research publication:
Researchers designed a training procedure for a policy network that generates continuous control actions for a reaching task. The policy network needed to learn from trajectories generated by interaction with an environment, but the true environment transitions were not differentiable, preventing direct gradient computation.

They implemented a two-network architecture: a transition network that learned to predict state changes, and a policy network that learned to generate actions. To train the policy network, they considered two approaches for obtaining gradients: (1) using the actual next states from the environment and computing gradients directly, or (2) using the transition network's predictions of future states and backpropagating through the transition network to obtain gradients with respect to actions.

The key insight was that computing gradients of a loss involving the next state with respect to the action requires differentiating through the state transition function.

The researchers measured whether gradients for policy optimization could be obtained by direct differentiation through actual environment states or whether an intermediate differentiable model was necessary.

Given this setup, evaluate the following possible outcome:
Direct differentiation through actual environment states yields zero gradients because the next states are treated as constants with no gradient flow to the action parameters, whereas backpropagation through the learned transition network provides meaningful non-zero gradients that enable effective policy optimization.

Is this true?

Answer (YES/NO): YES